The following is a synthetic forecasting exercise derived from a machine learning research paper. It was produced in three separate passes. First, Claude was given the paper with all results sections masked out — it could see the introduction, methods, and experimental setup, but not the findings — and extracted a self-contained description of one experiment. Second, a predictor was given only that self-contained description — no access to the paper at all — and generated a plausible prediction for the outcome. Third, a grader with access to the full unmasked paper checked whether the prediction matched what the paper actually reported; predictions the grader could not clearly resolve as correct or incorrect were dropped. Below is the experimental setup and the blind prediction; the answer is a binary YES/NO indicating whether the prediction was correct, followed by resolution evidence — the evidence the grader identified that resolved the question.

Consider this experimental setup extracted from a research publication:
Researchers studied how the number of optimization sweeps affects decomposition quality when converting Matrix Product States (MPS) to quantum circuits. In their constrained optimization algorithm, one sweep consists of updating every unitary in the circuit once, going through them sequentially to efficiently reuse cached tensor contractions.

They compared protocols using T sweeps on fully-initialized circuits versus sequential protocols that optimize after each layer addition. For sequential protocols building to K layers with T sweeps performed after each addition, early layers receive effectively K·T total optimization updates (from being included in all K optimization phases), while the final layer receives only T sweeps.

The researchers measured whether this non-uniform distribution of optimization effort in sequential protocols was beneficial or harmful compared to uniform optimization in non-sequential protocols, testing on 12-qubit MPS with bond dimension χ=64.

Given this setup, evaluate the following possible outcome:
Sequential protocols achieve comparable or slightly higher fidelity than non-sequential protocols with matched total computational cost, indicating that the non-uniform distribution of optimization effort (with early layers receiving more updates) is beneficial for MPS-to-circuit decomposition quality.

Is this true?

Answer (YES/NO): YES